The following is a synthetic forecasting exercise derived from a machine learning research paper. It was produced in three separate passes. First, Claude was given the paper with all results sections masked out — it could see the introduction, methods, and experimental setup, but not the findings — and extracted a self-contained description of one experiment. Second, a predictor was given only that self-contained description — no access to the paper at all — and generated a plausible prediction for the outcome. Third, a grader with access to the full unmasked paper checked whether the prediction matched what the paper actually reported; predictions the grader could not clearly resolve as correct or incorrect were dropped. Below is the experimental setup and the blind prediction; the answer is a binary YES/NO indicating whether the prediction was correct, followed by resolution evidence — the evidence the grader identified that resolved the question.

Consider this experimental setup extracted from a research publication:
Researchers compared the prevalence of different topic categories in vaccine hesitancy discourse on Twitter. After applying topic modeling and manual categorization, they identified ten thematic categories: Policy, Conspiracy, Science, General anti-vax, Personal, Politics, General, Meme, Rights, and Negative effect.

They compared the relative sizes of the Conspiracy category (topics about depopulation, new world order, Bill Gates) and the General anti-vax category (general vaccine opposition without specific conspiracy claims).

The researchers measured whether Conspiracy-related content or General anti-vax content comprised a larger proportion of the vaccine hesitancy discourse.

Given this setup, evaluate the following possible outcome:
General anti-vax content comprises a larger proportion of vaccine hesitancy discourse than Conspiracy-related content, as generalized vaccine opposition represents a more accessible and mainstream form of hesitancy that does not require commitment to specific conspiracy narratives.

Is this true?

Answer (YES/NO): NO